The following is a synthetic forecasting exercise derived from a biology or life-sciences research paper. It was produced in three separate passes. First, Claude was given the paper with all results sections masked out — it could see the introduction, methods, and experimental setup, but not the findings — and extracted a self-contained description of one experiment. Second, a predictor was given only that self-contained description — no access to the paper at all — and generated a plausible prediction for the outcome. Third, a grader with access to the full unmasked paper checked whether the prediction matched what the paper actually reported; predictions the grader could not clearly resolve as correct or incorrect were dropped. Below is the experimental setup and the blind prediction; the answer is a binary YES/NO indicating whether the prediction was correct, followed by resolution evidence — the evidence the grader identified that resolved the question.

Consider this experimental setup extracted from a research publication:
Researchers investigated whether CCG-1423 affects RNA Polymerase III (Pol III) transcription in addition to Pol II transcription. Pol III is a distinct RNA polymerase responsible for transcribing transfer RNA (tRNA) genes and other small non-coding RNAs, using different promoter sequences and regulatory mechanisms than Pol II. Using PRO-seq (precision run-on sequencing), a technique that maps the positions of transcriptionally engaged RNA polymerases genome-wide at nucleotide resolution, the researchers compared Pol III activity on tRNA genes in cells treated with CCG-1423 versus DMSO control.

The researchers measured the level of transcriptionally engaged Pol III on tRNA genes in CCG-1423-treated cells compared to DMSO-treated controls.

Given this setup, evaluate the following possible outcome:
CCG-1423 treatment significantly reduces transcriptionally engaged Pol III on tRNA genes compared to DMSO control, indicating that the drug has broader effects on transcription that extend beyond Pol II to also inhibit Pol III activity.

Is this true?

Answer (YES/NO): YES